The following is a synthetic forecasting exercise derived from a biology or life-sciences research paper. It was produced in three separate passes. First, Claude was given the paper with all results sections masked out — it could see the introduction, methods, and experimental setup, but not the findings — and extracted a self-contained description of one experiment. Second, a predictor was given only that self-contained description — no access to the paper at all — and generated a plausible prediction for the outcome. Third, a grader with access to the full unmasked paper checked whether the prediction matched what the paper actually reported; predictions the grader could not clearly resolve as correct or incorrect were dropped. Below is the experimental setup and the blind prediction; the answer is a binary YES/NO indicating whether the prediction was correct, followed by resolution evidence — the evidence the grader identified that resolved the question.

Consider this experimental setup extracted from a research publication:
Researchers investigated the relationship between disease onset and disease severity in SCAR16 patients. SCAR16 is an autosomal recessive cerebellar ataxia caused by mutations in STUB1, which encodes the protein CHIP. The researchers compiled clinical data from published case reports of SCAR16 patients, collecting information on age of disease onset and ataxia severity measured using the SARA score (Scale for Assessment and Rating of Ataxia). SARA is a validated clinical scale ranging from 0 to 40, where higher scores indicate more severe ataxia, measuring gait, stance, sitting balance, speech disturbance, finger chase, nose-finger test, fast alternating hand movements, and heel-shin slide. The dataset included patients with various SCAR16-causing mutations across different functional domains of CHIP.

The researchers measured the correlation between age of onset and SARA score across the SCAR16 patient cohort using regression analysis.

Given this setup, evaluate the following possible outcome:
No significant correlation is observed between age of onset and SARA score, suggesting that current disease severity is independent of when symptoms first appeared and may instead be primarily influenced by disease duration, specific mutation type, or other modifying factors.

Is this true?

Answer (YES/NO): YES